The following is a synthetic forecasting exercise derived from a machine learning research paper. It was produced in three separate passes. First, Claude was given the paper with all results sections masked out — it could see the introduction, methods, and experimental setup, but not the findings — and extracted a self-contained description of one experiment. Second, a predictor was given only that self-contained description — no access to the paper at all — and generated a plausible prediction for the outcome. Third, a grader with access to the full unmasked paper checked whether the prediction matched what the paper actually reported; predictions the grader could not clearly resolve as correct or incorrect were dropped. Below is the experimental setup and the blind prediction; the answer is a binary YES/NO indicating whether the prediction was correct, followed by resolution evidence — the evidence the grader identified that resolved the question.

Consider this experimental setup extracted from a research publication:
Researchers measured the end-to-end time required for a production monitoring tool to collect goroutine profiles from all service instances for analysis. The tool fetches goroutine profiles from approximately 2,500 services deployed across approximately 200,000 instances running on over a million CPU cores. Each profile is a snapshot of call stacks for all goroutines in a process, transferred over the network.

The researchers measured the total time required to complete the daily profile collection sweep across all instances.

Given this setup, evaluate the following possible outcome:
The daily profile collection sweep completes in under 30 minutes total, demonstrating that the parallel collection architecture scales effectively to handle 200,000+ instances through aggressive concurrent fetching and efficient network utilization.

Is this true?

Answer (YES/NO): NO